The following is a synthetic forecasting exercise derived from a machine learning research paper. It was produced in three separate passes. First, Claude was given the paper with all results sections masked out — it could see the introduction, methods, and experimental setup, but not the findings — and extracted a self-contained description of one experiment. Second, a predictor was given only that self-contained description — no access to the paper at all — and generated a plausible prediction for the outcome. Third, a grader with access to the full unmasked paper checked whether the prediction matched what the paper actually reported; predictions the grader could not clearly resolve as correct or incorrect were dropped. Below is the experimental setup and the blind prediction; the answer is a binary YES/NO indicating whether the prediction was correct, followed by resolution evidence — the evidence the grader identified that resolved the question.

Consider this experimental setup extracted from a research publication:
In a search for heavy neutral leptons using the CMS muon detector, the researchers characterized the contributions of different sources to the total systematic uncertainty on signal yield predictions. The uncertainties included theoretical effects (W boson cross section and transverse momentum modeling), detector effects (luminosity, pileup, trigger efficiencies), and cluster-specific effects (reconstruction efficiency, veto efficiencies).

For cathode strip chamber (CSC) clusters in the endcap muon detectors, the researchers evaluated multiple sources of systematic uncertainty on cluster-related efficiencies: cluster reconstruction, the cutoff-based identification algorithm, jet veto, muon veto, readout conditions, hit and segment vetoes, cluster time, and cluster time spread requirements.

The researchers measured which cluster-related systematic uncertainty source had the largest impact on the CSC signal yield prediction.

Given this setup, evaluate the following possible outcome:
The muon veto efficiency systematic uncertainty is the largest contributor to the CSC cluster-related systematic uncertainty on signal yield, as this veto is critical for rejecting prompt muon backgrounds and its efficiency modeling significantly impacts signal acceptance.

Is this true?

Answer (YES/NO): NO